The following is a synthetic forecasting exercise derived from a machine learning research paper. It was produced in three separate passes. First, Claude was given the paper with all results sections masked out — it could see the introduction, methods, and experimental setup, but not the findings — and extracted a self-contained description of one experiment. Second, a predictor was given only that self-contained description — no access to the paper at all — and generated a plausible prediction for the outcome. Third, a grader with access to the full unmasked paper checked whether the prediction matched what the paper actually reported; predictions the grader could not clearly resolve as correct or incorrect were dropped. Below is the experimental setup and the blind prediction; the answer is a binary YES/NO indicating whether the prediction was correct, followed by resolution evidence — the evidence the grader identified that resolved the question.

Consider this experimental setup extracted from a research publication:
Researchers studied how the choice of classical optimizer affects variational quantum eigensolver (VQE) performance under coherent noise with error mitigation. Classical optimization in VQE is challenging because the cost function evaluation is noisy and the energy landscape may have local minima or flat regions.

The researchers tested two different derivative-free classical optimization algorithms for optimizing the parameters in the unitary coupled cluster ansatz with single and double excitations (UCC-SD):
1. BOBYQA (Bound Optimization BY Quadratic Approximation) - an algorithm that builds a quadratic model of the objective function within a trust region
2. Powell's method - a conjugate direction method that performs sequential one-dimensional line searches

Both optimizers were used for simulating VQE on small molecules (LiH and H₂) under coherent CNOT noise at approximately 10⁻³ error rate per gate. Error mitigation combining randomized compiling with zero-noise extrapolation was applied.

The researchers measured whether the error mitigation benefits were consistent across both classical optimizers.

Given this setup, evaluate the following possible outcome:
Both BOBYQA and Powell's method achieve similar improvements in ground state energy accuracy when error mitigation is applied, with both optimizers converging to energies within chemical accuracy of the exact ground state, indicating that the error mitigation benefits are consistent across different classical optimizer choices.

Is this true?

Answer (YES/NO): NO